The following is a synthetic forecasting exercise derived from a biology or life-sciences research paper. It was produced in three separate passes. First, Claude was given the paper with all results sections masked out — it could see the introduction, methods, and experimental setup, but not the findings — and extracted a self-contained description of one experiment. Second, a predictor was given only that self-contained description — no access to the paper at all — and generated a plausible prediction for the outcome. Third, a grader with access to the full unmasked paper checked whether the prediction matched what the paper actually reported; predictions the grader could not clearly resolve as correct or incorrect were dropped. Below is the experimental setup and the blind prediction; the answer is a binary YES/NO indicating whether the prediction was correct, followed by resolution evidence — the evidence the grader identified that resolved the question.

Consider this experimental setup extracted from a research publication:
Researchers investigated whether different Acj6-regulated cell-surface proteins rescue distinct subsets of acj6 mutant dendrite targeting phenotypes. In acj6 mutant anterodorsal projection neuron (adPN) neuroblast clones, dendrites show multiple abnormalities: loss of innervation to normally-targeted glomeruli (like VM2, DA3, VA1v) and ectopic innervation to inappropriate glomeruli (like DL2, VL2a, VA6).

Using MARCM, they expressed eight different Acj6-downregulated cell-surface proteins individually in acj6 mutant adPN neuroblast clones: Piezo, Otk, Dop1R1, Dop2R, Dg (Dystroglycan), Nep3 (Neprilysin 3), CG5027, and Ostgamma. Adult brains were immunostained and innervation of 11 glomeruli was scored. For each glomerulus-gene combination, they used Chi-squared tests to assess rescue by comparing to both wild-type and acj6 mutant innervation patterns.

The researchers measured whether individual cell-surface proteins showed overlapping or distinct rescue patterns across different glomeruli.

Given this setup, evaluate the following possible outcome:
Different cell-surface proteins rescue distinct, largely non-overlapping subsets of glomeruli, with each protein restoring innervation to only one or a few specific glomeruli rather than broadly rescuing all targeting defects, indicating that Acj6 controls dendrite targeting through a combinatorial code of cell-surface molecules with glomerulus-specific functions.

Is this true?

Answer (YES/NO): YES